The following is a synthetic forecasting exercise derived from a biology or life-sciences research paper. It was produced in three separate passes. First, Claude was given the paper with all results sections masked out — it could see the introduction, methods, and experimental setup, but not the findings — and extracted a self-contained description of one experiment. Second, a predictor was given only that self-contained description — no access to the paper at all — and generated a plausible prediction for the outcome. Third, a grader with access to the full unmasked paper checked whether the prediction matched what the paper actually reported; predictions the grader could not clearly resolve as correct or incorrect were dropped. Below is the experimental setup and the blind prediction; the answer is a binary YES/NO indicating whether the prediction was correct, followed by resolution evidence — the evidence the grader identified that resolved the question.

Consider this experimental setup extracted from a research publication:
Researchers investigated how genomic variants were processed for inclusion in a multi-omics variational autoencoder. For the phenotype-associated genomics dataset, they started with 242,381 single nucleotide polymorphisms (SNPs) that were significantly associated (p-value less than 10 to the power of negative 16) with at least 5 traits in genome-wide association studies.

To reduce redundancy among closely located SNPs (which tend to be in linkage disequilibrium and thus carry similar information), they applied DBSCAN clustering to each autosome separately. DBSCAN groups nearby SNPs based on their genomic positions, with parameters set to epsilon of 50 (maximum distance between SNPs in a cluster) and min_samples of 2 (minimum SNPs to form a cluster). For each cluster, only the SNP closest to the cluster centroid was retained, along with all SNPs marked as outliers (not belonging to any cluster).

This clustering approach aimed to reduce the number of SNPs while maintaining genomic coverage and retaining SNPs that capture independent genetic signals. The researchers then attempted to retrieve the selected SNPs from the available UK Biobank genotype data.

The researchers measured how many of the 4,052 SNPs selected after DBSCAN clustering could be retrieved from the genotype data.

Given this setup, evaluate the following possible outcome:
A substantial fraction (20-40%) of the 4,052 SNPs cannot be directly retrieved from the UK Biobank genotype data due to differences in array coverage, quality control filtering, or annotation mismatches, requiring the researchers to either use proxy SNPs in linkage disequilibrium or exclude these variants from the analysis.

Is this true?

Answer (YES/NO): NO